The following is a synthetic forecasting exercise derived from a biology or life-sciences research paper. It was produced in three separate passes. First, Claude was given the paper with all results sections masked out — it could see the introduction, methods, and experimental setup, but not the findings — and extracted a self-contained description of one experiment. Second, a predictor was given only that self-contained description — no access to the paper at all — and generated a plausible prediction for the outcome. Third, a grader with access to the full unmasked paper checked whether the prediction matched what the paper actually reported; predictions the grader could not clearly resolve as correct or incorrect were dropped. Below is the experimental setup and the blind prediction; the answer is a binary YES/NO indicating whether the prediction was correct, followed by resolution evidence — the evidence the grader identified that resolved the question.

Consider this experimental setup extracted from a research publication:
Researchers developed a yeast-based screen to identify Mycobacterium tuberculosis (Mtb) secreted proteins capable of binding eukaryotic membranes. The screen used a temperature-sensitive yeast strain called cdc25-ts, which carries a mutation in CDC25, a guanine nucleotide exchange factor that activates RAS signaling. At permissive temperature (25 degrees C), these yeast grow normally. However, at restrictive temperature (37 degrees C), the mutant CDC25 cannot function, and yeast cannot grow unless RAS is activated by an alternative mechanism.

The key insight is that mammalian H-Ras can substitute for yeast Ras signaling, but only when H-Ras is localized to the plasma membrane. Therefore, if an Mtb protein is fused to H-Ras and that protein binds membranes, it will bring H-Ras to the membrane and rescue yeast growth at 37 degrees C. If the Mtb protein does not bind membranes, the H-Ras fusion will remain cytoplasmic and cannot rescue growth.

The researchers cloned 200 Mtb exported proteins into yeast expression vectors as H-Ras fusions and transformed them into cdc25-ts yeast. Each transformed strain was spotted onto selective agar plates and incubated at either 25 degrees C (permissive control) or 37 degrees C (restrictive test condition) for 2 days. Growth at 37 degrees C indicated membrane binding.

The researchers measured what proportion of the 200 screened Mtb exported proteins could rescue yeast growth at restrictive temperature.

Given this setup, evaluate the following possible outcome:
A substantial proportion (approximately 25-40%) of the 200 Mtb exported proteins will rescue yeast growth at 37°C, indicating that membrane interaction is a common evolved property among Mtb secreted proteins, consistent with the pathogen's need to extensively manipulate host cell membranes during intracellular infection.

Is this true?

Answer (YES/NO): YES